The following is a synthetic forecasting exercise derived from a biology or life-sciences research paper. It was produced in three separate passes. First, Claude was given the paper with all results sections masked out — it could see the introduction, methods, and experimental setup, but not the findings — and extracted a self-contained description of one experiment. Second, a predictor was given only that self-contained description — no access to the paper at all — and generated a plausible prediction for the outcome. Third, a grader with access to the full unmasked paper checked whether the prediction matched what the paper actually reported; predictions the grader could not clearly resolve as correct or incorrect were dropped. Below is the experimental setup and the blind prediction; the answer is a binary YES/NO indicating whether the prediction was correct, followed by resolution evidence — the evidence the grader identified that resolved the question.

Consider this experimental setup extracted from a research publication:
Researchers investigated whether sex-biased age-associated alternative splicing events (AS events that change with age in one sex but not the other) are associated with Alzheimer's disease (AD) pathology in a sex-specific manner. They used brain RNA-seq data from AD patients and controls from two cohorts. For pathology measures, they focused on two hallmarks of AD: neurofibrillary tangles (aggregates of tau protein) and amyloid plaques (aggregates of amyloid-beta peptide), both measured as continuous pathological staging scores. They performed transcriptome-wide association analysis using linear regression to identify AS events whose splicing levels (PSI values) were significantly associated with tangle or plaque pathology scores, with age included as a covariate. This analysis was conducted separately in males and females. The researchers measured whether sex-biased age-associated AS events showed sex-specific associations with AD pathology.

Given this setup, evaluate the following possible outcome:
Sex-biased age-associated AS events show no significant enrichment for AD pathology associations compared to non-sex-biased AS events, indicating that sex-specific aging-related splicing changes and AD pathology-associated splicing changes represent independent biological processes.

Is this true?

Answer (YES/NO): NO